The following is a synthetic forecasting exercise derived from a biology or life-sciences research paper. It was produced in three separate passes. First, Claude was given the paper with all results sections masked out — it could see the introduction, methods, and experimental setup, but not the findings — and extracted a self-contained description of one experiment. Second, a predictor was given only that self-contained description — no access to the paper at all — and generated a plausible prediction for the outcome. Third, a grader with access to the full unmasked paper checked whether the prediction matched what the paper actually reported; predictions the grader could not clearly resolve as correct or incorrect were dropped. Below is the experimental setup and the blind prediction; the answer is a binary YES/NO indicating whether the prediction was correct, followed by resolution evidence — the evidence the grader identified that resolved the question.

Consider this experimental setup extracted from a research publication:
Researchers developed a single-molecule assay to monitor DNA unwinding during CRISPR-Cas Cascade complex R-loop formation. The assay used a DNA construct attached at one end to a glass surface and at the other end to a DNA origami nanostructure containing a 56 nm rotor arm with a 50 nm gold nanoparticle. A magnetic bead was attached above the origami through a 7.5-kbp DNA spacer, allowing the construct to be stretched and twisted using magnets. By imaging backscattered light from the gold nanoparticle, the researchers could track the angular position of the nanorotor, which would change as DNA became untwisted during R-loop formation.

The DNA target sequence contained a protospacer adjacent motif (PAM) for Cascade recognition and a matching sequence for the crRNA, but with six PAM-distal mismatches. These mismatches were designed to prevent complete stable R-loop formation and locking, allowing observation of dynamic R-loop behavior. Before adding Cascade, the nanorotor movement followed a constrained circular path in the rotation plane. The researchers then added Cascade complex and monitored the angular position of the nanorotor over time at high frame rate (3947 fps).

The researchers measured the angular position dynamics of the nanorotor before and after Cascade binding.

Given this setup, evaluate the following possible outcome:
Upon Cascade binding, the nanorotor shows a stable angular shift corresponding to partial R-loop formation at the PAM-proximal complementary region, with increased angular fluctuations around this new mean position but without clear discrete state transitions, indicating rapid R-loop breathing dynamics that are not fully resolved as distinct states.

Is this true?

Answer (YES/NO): NO